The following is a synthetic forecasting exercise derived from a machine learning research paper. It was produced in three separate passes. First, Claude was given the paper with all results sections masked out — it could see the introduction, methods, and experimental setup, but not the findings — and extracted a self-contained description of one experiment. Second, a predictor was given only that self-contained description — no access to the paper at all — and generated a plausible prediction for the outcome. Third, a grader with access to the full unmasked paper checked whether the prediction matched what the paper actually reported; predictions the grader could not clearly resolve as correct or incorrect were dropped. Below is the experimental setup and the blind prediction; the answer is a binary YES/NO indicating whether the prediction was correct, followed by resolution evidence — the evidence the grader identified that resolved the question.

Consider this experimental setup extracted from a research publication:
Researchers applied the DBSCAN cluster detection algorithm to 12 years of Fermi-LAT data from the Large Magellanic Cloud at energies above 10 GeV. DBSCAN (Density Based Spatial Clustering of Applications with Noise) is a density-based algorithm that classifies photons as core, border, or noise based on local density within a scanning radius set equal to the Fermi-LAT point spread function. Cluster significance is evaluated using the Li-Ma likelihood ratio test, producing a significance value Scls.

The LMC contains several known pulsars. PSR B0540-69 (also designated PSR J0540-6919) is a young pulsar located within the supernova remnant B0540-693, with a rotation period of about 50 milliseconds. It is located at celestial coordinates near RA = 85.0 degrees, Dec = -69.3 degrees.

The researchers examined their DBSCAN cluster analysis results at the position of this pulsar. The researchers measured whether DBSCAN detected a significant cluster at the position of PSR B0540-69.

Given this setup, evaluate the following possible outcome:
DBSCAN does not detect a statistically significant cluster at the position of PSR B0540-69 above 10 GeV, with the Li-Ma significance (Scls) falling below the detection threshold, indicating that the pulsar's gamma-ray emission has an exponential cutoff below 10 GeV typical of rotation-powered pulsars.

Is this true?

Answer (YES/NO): NO